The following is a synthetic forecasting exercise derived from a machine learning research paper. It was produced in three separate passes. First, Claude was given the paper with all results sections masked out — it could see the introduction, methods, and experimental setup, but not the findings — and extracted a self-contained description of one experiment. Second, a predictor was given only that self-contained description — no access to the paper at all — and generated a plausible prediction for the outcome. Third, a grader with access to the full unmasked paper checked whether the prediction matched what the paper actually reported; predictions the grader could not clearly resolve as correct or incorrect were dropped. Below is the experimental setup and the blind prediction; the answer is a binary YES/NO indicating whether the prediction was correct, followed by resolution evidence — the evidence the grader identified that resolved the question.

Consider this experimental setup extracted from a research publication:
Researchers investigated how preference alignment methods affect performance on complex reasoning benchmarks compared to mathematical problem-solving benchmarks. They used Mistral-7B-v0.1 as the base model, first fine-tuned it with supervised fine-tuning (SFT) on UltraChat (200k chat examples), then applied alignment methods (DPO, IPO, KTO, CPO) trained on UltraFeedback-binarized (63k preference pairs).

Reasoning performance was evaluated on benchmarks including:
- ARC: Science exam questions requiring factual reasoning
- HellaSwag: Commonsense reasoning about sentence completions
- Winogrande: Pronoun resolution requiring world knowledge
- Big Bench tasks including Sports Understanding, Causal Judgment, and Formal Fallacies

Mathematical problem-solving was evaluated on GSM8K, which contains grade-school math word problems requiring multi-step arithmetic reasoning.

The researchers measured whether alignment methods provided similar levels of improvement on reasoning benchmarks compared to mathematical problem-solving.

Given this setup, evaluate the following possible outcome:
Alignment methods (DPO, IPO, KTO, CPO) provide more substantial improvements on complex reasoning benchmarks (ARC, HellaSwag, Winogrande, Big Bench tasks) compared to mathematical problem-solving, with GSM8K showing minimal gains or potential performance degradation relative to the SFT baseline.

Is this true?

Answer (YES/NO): NO